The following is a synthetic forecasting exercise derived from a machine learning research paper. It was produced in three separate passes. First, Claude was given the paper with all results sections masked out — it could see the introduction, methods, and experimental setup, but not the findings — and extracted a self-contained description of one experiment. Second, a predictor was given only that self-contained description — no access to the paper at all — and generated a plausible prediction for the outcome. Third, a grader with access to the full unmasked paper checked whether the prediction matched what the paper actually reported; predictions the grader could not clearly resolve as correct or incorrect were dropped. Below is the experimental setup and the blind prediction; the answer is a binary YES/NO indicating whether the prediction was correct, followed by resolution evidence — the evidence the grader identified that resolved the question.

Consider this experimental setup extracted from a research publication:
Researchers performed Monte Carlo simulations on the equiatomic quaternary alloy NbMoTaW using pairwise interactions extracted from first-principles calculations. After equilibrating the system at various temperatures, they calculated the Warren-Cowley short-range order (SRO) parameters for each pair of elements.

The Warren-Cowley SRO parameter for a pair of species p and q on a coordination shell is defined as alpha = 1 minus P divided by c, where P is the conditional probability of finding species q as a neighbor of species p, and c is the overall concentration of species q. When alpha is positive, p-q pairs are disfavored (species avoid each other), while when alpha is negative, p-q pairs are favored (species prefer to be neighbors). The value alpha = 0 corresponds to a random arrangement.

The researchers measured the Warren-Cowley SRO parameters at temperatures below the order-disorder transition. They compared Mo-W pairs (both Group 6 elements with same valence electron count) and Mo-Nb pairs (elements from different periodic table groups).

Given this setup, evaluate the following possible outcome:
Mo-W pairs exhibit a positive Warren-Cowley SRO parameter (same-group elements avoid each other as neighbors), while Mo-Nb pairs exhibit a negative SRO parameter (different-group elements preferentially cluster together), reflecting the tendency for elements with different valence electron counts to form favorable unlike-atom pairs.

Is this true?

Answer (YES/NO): YES